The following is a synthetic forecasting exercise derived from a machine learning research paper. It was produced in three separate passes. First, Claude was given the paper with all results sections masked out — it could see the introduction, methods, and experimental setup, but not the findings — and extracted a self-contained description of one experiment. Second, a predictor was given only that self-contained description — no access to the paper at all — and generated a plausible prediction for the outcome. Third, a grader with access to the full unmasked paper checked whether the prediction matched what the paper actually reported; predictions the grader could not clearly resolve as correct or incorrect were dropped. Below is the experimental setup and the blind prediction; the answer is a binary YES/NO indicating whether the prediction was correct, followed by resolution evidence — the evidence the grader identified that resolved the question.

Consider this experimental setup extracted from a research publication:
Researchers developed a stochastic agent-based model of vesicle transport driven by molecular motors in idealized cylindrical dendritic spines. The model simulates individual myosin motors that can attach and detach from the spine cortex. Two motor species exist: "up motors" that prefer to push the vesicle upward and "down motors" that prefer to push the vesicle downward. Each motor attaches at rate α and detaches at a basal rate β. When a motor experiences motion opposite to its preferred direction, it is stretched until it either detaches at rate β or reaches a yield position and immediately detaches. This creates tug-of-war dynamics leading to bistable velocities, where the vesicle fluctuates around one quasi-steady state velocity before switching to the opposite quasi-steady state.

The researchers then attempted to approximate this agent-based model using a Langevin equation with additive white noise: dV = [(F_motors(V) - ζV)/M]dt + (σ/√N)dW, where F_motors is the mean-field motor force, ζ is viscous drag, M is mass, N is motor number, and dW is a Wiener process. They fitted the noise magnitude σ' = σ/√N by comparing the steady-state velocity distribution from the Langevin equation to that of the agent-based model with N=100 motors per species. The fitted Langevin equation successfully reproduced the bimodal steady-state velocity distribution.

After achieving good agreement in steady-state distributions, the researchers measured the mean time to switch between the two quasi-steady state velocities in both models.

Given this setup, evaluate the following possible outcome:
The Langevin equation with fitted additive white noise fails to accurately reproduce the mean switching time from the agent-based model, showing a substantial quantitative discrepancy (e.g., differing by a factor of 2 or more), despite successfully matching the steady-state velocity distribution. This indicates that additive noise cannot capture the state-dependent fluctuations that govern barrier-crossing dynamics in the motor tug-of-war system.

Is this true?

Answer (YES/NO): YES